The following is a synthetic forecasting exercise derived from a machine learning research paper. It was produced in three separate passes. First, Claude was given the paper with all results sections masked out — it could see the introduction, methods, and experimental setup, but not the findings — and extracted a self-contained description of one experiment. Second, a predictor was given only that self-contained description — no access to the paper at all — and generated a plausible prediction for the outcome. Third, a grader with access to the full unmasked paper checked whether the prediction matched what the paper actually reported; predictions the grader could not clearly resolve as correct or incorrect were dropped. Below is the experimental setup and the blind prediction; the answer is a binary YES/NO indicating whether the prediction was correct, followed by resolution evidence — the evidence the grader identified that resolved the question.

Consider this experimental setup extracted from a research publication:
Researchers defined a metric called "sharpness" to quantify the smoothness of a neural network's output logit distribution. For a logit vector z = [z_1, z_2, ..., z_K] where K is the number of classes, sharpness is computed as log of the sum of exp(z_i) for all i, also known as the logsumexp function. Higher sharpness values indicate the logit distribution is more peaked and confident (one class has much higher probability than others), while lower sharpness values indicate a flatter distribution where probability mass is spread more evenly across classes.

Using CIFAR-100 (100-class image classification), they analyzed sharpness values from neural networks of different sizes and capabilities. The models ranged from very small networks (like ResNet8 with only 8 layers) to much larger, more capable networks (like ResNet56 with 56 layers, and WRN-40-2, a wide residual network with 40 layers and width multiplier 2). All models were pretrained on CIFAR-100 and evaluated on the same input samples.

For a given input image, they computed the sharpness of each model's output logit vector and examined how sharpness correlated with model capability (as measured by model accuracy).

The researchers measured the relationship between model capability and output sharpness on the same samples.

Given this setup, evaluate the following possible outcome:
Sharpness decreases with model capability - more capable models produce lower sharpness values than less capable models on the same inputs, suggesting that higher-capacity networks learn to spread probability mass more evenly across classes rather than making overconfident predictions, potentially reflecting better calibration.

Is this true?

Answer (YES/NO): NO